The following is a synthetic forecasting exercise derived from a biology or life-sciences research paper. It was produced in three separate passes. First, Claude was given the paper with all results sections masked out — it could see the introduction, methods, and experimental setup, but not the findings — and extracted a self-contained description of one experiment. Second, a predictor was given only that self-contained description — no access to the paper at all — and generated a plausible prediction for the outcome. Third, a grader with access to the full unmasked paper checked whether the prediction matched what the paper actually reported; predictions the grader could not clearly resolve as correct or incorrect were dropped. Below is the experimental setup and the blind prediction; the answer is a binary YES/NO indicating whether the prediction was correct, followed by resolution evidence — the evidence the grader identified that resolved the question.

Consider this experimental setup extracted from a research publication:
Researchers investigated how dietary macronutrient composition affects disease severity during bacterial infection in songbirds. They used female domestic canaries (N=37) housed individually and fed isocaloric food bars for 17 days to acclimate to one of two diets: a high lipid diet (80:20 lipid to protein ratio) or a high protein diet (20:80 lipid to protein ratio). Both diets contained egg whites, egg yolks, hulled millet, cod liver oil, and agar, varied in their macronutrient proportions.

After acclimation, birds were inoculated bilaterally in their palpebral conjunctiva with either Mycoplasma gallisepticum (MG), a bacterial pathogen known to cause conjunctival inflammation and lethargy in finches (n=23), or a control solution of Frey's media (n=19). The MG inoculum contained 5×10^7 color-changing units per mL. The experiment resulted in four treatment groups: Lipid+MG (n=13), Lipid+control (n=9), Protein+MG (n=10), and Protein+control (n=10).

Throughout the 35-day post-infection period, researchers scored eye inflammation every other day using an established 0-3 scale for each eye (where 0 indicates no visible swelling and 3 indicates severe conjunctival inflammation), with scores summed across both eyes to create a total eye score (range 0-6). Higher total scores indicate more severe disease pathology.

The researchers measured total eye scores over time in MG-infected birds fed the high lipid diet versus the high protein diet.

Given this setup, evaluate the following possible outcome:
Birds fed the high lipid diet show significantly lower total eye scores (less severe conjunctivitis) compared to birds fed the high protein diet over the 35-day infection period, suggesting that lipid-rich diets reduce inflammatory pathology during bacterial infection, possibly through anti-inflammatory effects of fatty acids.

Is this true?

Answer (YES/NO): NO